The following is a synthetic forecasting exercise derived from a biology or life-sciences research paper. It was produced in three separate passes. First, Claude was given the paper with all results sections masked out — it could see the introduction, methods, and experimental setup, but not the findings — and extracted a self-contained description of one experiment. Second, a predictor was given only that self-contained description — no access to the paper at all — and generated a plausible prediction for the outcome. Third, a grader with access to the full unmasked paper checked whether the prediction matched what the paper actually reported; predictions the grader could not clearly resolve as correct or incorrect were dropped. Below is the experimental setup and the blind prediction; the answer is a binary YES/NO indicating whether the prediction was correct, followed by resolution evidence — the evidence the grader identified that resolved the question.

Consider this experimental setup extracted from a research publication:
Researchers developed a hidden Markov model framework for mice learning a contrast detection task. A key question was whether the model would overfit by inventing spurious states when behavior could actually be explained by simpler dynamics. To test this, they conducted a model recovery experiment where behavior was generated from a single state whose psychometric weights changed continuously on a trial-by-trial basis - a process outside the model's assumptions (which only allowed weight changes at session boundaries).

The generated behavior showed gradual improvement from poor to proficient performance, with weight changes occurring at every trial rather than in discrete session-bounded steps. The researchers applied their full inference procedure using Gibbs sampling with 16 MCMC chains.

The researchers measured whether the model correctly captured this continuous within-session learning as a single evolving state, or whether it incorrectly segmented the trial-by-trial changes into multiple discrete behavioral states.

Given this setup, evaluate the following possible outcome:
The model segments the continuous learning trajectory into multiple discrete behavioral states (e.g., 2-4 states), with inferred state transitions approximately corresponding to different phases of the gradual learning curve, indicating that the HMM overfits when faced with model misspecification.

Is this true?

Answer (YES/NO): NO